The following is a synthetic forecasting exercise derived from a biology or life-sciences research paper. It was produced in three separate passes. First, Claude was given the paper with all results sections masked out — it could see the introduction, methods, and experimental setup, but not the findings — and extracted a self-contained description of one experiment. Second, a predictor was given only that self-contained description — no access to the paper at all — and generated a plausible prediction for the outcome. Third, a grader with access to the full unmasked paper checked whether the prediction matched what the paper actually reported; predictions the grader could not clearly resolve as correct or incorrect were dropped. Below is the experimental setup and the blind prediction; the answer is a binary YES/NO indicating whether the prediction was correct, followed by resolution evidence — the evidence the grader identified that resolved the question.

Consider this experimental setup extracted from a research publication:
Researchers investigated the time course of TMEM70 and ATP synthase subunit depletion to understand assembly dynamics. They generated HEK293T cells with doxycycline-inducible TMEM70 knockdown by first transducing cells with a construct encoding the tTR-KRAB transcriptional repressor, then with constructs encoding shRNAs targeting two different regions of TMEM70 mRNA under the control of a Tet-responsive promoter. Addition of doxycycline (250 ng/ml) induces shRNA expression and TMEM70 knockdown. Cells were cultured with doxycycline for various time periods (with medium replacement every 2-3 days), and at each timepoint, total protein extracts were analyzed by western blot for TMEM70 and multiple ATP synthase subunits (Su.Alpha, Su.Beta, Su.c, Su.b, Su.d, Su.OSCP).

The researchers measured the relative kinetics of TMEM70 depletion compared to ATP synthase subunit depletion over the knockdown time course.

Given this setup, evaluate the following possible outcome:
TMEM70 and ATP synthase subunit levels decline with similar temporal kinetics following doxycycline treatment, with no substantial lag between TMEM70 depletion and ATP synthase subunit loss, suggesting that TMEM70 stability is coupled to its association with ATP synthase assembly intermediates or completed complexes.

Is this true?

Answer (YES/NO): NO